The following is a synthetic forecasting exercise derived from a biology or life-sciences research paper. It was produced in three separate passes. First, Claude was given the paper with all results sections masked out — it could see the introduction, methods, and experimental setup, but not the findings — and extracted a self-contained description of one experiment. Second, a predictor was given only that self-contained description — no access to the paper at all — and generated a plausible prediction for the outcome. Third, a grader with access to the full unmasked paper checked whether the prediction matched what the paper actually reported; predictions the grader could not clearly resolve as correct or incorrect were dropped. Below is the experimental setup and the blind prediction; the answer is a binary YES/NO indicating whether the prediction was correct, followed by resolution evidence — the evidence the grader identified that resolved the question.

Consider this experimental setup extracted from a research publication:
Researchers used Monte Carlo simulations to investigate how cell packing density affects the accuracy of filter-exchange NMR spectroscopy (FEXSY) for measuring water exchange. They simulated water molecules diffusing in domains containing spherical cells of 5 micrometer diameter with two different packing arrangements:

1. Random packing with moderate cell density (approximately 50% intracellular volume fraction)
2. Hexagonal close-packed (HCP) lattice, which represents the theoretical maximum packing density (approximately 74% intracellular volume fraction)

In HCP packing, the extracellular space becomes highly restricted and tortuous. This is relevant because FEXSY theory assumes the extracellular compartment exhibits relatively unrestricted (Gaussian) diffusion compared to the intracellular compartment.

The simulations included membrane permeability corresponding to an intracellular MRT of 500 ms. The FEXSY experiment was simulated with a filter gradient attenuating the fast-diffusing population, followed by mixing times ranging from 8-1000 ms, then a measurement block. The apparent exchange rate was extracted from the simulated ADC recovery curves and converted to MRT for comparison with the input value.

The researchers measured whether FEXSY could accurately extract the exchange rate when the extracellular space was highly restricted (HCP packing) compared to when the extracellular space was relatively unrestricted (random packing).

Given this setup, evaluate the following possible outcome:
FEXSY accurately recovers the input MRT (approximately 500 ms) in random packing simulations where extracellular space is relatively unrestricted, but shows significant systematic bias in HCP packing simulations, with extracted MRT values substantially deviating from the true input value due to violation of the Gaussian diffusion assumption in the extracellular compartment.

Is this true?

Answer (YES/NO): NO